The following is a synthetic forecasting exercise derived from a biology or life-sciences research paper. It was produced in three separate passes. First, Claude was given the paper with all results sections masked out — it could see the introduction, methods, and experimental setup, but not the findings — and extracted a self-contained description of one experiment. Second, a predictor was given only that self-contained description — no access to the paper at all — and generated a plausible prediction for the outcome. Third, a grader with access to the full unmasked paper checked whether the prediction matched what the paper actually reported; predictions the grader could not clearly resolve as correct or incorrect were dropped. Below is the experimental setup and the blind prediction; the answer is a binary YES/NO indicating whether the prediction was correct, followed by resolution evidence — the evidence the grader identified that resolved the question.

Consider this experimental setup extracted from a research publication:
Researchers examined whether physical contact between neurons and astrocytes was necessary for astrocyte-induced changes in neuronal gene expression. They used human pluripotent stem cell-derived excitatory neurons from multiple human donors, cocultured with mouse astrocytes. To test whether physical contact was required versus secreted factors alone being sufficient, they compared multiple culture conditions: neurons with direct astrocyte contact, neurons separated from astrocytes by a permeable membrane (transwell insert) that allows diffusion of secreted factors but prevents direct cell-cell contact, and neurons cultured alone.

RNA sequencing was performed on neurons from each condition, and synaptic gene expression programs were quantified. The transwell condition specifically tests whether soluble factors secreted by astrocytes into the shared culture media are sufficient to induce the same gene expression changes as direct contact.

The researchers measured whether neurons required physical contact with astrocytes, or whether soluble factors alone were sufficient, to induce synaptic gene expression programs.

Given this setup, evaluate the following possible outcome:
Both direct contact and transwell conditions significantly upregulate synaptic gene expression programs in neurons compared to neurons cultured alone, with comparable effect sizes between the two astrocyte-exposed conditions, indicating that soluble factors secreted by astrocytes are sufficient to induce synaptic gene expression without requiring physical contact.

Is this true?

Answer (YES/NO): NO